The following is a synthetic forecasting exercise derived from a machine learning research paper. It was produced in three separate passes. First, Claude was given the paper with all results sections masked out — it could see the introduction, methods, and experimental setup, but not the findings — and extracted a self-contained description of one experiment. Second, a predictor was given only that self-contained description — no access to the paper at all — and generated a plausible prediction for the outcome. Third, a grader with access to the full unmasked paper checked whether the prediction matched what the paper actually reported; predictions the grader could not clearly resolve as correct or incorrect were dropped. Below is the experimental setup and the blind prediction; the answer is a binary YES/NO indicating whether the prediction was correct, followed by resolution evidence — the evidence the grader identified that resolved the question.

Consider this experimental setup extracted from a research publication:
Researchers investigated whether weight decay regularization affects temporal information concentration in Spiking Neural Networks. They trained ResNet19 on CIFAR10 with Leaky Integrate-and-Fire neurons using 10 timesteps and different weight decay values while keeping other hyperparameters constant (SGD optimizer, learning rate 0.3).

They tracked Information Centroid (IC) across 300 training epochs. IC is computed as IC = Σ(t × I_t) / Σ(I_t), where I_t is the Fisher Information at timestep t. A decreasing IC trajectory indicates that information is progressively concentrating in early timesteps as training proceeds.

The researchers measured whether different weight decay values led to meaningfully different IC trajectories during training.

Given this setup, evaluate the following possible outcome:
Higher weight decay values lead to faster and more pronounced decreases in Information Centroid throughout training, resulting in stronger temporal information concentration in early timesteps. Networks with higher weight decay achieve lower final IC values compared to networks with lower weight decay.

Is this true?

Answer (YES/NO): NO